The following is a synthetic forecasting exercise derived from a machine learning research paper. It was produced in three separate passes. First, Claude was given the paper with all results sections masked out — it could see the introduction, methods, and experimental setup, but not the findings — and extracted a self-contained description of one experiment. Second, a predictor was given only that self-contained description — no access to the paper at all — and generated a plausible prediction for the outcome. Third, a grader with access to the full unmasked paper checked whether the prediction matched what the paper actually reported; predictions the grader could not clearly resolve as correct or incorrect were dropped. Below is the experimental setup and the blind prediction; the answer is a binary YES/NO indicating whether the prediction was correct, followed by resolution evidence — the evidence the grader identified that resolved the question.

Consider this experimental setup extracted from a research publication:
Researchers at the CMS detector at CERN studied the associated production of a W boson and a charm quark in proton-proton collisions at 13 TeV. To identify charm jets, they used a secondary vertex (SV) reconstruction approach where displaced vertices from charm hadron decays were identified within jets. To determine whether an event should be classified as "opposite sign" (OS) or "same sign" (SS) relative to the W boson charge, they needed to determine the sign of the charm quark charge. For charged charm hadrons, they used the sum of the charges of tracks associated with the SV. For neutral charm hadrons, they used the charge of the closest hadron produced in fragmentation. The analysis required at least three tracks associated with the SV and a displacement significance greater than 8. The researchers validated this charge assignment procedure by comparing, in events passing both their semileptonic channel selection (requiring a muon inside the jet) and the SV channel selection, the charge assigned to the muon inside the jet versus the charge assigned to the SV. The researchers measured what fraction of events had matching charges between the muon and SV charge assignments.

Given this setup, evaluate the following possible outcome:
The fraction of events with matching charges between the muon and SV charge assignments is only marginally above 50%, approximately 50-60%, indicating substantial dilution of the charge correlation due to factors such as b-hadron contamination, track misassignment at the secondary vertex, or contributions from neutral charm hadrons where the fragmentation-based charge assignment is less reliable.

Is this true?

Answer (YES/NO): NO